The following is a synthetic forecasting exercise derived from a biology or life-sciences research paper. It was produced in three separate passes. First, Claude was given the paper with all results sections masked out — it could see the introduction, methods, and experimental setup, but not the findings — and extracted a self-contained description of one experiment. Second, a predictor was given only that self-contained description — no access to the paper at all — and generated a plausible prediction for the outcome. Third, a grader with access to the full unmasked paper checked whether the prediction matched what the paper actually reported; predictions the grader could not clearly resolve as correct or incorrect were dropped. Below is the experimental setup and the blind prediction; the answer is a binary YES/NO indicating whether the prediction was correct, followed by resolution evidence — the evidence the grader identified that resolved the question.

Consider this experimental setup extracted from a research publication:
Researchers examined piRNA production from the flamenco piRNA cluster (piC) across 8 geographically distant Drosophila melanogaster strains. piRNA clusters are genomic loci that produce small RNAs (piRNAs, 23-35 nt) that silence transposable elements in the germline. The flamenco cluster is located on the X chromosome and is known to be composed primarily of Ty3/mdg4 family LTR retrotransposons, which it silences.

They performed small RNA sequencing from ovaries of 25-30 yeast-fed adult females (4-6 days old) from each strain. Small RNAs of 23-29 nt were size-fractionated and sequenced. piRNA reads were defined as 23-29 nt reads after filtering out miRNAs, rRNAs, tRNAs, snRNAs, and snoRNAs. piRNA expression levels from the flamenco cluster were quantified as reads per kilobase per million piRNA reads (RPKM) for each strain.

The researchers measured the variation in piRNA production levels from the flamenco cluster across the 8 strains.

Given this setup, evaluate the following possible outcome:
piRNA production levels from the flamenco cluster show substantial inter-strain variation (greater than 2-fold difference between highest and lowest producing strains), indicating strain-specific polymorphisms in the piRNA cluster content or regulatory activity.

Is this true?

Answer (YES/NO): NO